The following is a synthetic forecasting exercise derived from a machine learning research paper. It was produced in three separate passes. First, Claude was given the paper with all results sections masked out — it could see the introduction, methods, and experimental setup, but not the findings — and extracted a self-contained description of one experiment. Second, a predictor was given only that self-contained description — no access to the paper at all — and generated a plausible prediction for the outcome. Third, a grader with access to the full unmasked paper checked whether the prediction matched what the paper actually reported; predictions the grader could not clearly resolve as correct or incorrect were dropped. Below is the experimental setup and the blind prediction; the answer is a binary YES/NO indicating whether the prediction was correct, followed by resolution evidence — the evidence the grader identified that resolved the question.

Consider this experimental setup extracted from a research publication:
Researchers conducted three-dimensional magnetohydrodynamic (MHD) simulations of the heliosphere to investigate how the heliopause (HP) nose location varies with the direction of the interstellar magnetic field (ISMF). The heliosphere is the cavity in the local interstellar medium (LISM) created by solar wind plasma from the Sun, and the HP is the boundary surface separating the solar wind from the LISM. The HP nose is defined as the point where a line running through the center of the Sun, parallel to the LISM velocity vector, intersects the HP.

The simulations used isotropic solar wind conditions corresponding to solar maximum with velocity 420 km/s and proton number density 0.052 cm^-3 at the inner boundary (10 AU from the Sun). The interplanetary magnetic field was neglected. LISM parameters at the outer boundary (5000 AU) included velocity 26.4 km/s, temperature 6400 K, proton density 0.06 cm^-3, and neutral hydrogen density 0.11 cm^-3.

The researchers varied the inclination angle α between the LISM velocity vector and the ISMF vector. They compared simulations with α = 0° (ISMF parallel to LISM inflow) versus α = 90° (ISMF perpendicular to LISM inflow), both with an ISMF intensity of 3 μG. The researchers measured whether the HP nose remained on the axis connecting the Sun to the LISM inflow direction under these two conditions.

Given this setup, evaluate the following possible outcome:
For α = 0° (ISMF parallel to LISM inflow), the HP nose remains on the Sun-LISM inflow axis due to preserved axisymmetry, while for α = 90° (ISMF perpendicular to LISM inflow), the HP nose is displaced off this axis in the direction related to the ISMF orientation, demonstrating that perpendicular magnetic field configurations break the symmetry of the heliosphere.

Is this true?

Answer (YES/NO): NO